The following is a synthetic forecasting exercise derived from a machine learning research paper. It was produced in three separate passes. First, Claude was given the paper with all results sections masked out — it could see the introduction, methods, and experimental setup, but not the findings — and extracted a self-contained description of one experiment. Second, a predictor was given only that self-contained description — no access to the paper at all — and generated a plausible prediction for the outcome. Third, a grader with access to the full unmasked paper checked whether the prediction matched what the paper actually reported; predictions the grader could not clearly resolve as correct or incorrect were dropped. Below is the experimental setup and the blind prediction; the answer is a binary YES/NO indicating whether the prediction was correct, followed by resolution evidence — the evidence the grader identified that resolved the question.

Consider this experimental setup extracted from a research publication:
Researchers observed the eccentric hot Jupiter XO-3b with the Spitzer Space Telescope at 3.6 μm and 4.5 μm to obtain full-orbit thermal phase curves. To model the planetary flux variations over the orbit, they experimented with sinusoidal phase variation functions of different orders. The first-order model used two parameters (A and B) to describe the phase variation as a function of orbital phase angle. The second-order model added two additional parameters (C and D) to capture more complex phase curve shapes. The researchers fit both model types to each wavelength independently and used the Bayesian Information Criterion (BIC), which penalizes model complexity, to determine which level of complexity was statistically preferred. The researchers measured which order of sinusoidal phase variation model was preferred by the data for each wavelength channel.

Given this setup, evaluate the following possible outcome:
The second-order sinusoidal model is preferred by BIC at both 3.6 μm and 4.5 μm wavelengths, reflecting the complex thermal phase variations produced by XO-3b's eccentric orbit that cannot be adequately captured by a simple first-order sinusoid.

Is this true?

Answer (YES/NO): NO